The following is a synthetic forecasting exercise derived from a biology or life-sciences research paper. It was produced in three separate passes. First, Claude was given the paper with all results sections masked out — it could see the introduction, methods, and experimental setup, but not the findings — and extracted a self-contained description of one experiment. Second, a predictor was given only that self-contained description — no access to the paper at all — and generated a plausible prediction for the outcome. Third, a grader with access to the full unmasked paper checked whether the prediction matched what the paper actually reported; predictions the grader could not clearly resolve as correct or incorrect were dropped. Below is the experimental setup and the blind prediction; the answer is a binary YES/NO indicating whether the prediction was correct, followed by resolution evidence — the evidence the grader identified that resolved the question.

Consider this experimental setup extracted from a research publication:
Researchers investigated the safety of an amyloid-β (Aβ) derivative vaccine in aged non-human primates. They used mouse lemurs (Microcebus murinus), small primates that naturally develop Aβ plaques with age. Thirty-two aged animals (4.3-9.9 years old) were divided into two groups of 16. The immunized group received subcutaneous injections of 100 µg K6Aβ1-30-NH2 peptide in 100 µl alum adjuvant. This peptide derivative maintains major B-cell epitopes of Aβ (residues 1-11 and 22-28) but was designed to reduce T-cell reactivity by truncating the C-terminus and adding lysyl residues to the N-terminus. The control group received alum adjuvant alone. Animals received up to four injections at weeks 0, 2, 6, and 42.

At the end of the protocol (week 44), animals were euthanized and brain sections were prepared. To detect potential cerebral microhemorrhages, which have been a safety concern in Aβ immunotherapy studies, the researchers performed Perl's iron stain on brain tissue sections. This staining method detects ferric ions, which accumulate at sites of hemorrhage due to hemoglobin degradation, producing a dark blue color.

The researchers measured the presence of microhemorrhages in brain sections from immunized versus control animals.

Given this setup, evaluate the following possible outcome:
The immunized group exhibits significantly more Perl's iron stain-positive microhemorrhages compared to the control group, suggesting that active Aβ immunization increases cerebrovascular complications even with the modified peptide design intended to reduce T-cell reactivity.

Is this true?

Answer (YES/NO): NO